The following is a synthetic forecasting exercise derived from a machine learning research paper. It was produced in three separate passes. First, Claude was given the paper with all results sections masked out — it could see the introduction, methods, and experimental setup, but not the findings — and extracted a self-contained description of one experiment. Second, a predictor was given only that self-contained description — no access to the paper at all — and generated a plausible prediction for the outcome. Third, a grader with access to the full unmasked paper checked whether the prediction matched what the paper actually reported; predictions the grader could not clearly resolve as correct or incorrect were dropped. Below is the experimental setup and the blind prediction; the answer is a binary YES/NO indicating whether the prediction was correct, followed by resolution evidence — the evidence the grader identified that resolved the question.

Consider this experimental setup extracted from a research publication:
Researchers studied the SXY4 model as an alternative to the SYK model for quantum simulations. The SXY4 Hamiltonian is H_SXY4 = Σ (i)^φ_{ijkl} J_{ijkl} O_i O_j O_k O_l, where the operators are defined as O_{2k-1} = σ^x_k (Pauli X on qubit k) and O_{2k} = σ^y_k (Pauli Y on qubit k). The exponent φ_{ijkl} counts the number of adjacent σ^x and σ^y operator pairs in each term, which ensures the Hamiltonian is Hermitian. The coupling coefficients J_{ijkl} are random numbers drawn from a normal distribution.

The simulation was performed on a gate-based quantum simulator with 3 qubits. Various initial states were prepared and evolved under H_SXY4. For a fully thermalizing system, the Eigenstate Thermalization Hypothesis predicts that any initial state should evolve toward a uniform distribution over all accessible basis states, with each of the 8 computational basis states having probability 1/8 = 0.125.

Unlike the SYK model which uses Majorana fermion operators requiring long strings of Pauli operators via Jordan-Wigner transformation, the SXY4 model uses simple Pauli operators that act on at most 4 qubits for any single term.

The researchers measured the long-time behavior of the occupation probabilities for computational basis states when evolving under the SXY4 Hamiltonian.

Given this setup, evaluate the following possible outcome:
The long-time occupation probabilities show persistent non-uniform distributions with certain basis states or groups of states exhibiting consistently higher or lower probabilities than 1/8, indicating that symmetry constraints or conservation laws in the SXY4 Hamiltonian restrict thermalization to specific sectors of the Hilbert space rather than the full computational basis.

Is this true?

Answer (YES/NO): YES